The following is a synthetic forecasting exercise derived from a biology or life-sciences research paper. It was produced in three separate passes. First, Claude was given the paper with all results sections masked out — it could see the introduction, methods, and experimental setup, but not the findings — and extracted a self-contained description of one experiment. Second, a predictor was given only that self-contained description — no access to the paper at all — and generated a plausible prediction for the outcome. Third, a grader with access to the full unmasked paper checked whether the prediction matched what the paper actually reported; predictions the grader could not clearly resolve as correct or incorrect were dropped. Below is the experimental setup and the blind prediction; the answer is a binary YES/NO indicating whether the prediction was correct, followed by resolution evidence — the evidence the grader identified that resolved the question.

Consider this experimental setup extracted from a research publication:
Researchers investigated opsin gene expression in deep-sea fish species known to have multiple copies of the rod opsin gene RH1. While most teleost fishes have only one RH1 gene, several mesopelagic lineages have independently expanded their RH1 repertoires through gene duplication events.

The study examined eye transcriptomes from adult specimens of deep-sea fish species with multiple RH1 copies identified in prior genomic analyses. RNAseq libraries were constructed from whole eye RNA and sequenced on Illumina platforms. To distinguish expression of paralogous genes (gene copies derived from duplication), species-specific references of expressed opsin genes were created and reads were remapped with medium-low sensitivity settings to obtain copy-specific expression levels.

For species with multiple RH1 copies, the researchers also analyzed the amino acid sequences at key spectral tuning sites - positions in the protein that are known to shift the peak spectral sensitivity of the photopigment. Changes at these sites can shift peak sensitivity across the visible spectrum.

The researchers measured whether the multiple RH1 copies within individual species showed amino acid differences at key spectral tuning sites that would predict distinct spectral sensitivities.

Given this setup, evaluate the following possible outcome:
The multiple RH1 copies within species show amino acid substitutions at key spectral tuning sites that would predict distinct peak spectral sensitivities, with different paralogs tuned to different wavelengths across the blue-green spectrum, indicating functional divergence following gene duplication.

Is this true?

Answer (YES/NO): YES